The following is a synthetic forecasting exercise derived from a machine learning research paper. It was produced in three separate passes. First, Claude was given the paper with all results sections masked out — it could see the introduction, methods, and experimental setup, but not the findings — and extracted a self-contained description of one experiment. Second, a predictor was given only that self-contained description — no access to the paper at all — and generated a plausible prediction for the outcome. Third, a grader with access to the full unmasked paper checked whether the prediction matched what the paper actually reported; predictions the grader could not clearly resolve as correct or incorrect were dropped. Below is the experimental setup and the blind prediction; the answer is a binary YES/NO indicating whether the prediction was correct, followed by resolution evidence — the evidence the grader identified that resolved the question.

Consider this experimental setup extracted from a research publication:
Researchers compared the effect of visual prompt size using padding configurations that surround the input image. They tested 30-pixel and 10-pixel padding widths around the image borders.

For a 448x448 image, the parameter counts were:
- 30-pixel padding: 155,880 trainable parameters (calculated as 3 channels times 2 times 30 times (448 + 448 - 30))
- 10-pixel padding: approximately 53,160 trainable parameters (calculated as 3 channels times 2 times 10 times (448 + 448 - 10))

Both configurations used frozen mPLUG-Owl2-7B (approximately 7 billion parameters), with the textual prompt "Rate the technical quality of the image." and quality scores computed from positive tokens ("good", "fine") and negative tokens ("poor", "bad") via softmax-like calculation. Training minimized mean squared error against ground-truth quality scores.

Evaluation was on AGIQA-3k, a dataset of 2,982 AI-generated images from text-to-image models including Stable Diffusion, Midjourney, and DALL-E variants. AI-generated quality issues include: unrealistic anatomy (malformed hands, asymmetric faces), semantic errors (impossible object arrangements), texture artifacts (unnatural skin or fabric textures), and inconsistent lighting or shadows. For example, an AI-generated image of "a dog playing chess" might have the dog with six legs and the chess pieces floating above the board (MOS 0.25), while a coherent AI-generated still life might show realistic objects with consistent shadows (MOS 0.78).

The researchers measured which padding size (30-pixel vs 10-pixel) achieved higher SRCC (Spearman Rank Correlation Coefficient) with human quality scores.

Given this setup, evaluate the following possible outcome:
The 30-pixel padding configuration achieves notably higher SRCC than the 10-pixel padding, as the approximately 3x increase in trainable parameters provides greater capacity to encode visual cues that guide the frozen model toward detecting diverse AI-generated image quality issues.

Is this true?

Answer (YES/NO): NO